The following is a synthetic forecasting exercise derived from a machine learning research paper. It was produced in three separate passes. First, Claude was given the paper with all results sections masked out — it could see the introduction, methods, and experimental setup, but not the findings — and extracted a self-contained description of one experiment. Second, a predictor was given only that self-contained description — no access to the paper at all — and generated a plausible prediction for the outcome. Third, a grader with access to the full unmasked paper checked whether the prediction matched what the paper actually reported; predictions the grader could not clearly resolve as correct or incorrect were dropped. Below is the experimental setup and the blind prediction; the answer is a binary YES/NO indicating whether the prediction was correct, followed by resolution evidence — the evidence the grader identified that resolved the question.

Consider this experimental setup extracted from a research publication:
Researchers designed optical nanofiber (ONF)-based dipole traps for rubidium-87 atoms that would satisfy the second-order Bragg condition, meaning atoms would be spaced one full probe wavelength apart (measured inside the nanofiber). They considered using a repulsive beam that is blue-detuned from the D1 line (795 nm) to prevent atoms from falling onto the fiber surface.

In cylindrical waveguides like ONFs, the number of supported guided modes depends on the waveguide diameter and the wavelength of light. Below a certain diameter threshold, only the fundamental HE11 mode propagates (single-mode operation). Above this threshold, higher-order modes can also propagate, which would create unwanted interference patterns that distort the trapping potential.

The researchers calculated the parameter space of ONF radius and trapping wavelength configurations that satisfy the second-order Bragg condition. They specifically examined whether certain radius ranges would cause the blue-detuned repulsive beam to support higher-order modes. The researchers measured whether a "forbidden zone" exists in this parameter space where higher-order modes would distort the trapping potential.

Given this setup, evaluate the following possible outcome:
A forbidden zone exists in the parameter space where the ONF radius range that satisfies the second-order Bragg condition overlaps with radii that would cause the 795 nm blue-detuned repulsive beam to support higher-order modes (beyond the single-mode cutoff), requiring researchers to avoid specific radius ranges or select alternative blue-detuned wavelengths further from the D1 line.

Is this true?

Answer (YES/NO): YES